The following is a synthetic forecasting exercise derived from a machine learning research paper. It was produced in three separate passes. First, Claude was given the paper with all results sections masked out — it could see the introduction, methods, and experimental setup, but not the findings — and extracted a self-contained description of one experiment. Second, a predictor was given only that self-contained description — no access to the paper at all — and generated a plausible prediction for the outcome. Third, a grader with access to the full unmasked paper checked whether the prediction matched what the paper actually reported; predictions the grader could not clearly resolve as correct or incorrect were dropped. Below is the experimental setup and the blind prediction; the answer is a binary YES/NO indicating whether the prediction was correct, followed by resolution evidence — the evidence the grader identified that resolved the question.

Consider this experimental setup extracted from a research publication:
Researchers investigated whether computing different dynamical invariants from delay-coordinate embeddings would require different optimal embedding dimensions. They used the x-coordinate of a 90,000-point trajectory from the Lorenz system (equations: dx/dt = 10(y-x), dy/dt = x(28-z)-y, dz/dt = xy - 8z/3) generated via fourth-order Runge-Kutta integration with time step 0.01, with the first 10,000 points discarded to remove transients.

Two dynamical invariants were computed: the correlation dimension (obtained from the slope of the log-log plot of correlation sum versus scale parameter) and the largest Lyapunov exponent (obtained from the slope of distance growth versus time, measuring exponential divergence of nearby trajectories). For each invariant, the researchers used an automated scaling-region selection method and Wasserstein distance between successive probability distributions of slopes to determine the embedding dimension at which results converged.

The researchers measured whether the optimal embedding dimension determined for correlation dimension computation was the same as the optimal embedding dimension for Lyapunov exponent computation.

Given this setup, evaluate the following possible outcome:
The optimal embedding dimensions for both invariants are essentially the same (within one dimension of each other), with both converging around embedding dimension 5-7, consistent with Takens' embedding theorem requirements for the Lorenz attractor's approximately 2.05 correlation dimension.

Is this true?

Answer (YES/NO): NO